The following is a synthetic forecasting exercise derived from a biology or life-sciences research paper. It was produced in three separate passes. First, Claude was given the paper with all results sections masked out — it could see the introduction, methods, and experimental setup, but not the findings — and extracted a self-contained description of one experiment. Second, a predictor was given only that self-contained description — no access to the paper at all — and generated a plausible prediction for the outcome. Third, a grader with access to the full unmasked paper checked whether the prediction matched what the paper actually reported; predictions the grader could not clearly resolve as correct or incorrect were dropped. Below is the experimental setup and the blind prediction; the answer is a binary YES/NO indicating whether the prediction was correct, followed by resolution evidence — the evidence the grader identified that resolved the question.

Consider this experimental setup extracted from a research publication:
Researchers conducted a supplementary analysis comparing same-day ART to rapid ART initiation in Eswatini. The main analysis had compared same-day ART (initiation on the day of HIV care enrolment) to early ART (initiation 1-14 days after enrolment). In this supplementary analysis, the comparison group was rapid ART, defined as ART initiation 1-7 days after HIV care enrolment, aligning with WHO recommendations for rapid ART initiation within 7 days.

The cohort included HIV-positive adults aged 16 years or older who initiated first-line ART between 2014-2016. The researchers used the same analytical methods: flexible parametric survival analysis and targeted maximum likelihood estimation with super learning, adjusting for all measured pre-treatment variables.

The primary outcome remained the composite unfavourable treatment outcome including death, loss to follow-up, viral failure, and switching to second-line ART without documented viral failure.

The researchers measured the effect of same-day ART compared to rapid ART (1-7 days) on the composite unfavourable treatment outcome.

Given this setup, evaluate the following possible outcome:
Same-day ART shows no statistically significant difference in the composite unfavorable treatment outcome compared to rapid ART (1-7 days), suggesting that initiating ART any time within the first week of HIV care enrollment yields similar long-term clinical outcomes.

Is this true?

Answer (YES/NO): NO